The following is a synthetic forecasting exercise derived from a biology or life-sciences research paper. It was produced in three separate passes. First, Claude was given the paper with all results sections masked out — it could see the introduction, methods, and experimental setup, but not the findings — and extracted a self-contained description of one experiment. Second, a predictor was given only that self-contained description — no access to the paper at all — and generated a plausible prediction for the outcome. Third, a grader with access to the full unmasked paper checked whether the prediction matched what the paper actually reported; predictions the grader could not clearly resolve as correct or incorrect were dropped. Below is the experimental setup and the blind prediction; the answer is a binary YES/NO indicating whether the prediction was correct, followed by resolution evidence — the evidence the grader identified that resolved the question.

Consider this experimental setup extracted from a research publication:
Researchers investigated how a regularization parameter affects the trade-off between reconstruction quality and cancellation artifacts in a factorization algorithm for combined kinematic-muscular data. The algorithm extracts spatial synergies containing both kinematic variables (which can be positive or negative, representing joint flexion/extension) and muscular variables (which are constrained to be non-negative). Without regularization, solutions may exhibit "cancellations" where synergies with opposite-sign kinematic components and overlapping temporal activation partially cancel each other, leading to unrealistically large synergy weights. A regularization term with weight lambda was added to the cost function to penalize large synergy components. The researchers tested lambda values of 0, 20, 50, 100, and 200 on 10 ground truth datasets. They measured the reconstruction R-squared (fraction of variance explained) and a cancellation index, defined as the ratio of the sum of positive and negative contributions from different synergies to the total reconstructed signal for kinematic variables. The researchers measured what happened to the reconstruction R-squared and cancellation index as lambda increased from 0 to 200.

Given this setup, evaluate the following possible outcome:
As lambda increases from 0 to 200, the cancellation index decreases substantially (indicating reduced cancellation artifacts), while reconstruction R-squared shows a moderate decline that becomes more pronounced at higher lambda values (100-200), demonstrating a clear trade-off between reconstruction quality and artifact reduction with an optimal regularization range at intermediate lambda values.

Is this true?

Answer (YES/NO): NO